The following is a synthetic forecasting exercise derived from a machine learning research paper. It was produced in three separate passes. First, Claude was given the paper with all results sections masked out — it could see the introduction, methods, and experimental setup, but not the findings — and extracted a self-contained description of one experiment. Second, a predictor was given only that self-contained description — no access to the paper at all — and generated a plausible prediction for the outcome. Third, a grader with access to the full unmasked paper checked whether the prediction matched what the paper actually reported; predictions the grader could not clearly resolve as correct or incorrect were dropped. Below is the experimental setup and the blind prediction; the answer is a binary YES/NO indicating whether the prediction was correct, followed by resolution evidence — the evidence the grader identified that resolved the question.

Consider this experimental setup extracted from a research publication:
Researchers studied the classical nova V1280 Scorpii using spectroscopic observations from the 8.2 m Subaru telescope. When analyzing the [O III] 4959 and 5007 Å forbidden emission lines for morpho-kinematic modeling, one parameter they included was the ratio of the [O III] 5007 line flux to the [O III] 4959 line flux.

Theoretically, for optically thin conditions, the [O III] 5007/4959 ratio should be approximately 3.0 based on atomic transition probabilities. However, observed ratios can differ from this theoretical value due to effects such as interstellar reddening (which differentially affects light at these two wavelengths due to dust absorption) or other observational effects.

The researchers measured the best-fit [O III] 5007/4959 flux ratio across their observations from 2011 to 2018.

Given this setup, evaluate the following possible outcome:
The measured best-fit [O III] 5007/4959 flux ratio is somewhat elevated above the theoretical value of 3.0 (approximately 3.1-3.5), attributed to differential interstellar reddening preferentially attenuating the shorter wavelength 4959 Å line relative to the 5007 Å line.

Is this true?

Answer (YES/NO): NO